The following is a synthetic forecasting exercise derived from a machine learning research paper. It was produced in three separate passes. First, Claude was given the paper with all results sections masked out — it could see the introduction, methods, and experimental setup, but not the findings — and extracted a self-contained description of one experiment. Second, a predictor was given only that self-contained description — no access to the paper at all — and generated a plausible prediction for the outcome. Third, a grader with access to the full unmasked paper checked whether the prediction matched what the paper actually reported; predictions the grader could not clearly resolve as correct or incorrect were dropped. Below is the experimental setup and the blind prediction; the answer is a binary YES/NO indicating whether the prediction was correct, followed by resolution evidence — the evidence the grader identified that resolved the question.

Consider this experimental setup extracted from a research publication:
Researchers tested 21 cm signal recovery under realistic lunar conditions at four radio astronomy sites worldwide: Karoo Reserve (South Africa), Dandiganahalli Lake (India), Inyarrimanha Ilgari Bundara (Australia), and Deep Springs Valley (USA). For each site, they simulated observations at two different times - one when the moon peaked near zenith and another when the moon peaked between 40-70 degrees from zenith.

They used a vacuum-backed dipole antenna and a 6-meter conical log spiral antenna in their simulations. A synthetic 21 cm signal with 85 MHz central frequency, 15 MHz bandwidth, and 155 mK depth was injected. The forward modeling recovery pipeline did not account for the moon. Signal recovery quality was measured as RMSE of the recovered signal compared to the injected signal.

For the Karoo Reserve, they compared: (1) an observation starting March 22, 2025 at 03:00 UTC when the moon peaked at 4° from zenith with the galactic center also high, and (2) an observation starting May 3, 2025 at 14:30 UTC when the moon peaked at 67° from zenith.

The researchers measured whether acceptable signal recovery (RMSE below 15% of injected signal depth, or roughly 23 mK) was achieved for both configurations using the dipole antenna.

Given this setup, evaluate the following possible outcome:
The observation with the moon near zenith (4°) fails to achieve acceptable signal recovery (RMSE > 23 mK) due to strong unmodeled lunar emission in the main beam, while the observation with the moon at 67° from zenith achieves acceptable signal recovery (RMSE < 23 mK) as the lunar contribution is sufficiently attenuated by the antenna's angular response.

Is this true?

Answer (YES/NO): YES